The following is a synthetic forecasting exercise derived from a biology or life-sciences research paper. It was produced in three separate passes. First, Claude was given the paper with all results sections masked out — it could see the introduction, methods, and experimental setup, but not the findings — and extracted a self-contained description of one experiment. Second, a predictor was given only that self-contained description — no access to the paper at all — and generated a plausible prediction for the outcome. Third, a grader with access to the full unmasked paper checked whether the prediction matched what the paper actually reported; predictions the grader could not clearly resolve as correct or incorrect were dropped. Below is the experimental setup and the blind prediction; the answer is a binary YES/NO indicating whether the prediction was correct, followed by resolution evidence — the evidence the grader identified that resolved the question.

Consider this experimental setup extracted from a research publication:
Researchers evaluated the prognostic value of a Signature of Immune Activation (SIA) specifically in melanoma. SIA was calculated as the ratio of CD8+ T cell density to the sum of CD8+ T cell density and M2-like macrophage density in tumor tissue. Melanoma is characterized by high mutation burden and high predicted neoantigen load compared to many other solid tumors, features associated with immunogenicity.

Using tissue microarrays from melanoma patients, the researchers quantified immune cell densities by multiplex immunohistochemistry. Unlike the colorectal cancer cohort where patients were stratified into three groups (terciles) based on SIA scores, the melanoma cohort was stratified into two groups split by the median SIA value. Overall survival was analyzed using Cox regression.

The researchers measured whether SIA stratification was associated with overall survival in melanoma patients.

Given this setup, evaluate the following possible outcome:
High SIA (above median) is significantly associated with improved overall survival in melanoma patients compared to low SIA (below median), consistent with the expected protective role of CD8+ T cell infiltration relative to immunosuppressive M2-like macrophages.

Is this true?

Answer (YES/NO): YES